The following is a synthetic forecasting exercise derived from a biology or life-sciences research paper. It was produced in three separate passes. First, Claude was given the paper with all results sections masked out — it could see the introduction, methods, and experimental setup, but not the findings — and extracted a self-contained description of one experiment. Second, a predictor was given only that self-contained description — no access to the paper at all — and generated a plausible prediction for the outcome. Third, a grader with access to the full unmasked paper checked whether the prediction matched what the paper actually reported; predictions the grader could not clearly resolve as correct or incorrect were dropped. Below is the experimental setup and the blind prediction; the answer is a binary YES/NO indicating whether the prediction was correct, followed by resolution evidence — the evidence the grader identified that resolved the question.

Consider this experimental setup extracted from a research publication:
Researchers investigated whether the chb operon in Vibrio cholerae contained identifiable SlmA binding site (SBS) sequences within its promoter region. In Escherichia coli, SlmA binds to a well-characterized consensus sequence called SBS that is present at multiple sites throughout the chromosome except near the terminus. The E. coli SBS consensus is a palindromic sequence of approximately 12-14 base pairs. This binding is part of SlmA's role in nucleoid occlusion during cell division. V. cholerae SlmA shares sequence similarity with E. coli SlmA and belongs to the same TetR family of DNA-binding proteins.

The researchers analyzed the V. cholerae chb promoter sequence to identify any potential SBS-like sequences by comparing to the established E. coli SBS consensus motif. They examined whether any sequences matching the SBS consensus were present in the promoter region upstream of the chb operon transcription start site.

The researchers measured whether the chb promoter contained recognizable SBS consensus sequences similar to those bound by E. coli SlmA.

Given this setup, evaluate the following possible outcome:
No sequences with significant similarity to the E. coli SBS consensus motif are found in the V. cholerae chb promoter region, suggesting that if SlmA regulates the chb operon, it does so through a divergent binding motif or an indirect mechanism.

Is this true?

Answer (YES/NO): NO